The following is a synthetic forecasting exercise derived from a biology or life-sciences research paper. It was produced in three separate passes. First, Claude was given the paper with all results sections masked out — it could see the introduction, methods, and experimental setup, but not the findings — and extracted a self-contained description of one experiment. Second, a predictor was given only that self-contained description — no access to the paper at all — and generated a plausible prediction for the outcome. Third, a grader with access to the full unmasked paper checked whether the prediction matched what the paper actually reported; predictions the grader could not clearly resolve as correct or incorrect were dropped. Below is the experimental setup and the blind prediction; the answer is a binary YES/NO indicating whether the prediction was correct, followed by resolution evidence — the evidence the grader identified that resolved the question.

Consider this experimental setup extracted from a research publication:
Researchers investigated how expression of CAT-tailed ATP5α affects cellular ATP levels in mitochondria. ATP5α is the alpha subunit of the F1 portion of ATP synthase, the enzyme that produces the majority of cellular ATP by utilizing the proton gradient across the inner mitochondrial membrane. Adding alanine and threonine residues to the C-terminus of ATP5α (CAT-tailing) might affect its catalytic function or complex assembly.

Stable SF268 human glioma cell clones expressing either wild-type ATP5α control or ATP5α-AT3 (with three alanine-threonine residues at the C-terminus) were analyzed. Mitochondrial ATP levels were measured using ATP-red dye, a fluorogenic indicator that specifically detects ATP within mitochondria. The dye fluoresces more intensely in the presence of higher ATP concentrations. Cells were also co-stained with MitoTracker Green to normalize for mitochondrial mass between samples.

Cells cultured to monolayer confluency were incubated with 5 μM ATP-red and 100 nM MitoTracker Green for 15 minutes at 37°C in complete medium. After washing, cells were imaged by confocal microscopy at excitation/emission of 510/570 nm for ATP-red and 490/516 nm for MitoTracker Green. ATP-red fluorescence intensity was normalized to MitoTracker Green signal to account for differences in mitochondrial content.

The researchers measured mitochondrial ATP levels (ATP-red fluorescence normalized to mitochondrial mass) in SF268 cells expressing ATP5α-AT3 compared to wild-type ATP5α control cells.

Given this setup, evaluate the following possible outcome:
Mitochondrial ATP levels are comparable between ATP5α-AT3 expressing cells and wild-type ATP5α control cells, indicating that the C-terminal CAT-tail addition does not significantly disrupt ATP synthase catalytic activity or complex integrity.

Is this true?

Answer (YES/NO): NO